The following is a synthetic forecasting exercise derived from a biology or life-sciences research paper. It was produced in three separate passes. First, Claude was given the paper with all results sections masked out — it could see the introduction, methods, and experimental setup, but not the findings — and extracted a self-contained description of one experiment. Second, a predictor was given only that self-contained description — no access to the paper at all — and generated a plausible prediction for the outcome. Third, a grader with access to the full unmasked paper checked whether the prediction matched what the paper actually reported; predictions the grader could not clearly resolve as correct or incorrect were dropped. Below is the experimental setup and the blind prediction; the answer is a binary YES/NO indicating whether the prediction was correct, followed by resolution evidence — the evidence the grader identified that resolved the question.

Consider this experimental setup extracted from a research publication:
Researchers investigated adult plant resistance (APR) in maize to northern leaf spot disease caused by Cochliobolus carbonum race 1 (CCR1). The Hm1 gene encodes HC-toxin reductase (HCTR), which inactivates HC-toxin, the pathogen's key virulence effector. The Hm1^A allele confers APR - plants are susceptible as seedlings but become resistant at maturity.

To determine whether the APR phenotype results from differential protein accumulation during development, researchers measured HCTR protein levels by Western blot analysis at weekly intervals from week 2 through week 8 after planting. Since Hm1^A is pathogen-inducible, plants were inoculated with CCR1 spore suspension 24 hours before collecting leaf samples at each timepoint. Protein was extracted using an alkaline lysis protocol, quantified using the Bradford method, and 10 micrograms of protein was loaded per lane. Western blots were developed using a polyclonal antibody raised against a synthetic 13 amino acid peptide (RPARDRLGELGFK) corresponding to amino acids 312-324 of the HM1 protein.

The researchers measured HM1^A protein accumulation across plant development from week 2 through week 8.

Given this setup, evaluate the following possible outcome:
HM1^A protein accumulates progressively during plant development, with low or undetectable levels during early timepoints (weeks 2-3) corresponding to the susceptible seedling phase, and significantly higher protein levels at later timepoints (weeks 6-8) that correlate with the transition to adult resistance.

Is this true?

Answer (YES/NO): NO